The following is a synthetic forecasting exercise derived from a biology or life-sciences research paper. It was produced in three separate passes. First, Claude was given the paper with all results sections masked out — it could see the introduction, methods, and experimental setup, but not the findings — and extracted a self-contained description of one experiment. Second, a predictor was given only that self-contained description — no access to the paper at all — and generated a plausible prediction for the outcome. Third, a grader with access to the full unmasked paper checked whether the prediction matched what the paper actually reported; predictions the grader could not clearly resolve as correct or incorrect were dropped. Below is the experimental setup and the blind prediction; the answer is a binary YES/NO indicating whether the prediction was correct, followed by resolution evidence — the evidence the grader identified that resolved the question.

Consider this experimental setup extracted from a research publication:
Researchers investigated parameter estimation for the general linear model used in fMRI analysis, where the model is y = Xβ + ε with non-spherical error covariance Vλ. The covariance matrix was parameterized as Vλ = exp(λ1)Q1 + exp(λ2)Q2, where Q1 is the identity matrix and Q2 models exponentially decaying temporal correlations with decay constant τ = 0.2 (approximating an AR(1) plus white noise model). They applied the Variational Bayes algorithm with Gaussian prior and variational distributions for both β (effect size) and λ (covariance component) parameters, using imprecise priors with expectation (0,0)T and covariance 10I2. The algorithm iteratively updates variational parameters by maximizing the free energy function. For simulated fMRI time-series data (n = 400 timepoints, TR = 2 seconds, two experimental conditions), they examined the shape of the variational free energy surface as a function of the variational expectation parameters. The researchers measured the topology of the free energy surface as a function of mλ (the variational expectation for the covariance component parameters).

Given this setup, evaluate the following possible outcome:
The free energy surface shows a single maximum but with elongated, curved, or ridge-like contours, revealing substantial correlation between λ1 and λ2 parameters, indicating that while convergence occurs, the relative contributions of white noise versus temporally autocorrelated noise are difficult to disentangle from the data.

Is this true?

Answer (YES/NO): YES